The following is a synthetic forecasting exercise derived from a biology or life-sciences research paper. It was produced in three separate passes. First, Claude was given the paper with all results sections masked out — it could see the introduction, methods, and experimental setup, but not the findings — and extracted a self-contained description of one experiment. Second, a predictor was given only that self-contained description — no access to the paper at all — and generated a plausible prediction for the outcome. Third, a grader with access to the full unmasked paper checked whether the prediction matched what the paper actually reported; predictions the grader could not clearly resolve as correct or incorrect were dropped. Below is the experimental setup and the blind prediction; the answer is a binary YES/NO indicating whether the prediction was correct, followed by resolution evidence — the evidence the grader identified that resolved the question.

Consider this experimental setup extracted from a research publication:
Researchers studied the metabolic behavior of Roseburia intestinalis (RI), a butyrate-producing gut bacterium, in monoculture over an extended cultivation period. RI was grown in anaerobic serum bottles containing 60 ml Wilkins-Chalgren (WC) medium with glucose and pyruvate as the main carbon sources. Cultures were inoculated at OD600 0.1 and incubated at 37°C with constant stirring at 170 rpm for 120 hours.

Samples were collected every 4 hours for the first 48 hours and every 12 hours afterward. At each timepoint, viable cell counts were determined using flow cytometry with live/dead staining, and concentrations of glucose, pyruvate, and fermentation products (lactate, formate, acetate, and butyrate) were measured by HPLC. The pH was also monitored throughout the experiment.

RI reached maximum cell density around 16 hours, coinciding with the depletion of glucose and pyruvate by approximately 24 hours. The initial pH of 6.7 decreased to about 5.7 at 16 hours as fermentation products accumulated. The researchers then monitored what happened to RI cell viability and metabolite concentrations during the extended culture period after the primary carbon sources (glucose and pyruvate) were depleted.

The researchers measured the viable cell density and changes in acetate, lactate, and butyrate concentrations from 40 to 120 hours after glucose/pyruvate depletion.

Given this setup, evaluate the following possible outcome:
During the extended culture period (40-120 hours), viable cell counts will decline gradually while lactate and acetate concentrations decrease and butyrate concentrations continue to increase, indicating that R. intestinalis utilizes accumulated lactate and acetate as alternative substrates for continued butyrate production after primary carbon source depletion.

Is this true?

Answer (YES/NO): YES